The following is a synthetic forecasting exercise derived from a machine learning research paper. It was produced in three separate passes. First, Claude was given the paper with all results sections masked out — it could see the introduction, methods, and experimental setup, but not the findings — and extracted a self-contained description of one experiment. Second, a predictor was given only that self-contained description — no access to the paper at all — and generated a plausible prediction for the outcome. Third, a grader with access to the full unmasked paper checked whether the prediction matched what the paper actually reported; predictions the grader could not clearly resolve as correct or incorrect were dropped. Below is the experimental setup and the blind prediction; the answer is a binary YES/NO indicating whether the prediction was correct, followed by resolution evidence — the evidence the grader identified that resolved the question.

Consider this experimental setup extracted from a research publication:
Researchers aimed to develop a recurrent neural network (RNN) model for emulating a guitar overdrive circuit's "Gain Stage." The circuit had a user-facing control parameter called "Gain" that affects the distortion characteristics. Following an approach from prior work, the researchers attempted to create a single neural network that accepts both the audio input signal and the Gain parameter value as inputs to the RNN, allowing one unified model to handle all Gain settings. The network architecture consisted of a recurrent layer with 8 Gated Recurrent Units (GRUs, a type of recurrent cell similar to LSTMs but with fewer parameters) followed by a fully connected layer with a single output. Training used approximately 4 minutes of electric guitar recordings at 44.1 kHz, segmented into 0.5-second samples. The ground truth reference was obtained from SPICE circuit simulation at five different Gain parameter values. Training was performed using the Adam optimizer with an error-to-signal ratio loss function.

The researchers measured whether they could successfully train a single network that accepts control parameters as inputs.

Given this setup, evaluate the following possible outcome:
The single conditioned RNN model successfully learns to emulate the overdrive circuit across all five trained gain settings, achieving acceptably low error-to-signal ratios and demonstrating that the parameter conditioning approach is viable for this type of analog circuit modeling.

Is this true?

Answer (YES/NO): NO